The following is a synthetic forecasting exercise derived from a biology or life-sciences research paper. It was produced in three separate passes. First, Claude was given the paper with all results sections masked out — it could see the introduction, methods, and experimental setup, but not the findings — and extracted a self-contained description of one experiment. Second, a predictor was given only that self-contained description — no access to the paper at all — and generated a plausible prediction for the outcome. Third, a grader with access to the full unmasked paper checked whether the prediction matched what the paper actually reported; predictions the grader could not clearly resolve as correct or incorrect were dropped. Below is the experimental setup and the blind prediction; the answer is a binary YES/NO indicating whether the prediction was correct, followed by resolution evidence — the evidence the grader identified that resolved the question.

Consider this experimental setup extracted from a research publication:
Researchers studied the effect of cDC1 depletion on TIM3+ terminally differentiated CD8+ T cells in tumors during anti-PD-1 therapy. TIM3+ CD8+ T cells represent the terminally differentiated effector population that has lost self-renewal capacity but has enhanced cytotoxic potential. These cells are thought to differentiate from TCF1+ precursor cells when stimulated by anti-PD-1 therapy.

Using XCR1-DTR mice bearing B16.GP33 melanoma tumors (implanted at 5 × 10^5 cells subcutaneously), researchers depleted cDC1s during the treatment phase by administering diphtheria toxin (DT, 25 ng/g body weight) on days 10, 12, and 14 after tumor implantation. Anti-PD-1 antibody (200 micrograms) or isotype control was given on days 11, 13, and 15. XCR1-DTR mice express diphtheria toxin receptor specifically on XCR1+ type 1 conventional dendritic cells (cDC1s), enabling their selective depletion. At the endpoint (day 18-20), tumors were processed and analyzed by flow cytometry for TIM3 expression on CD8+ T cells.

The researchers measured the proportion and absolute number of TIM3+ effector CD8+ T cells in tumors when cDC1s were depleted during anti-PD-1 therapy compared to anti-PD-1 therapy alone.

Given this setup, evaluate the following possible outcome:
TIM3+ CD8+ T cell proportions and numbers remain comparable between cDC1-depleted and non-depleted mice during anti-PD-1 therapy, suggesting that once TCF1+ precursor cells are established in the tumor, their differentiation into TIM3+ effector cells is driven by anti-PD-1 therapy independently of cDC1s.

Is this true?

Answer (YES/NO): NO